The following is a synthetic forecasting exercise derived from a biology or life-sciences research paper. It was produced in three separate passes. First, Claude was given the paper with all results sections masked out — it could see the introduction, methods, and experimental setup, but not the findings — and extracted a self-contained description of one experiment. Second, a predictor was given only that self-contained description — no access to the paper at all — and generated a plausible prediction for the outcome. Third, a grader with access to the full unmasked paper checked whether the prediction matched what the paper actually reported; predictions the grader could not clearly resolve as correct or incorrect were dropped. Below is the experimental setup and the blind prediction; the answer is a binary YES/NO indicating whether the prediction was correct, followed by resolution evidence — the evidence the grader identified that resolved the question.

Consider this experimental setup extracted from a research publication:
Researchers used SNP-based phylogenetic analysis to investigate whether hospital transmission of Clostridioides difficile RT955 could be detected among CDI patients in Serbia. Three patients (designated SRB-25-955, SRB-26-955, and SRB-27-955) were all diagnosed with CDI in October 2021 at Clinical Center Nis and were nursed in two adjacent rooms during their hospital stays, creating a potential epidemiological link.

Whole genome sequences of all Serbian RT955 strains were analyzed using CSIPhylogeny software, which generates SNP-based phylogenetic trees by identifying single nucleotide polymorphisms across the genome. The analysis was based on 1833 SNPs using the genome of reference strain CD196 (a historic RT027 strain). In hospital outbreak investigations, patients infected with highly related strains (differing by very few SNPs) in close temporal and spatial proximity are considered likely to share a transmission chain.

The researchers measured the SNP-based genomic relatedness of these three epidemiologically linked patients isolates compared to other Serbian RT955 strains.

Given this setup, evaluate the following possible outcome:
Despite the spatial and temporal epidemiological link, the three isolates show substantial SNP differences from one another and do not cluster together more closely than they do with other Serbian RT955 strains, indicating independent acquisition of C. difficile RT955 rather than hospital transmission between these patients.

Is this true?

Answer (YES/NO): NO